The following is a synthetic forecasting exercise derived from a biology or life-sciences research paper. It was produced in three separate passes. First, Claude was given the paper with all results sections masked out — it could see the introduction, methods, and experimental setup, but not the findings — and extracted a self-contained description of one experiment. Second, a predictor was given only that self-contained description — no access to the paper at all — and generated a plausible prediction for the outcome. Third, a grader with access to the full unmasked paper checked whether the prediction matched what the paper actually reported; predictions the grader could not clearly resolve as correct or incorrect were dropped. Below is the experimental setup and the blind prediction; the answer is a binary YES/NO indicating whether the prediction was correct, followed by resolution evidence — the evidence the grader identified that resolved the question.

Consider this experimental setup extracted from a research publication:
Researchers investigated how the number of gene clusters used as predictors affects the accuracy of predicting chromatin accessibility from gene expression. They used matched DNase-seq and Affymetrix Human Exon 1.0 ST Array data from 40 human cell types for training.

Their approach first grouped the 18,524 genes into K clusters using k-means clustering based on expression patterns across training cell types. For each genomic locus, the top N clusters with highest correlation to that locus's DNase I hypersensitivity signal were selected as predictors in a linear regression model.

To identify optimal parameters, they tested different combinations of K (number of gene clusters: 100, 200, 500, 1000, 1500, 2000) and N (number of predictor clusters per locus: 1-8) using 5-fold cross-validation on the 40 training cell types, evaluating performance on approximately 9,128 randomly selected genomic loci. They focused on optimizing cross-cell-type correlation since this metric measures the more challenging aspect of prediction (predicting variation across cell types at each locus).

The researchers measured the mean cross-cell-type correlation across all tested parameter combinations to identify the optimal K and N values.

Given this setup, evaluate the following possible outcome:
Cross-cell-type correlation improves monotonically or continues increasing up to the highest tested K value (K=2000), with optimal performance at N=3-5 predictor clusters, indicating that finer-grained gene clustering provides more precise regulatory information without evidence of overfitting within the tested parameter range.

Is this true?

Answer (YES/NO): NO